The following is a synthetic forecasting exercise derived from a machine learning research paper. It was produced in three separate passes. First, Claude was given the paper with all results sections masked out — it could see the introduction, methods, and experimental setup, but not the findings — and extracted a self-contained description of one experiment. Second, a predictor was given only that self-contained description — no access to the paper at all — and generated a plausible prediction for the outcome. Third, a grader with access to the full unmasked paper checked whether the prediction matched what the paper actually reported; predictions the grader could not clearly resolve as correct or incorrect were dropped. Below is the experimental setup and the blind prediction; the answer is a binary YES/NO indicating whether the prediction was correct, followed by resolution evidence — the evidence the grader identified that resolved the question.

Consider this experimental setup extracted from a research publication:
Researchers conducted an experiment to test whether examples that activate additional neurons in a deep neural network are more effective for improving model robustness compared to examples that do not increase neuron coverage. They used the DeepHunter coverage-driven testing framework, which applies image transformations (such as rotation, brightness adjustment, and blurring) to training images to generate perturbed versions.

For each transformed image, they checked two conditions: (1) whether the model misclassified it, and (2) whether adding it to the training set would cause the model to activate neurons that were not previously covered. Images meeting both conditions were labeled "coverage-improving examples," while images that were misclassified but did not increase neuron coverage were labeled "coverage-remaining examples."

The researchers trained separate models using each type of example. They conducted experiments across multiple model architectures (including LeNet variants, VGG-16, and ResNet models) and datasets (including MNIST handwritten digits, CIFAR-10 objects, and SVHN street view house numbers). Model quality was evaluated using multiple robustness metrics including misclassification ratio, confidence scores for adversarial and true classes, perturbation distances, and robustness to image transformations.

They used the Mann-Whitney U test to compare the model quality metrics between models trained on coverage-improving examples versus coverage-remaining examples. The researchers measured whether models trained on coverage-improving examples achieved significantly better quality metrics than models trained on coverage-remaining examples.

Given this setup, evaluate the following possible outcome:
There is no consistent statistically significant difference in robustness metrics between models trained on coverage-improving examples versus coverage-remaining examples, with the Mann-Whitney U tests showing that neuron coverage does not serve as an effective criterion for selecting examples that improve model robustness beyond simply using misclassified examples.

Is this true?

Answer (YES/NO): YES